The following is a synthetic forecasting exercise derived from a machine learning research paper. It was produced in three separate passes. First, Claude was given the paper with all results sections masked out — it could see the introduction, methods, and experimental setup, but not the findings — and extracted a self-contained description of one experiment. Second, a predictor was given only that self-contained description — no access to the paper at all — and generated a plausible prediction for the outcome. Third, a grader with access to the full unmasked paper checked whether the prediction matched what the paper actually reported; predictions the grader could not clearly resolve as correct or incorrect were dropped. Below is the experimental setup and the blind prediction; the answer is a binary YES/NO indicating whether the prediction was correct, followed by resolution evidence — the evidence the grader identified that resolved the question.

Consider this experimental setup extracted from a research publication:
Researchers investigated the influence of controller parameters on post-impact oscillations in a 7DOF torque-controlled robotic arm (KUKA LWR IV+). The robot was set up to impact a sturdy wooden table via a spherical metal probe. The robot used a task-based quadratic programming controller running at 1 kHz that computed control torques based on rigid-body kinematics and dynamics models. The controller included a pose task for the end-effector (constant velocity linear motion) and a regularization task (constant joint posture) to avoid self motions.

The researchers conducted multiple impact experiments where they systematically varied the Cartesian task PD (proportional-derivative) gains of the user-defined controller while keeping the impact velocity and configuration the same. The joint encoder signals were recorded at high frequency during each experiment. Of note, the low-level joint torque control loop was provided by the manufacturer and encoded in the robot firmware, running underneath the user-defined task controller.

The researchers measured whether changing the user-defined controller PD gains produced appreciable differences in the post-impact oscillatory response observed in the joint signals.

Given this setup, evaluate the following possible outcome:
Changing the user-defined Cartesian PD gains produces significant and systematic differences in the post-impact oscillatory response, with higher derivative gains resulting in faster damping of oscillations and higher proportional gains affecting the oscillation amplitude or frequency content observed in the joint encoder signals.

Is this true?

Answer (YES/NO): NO